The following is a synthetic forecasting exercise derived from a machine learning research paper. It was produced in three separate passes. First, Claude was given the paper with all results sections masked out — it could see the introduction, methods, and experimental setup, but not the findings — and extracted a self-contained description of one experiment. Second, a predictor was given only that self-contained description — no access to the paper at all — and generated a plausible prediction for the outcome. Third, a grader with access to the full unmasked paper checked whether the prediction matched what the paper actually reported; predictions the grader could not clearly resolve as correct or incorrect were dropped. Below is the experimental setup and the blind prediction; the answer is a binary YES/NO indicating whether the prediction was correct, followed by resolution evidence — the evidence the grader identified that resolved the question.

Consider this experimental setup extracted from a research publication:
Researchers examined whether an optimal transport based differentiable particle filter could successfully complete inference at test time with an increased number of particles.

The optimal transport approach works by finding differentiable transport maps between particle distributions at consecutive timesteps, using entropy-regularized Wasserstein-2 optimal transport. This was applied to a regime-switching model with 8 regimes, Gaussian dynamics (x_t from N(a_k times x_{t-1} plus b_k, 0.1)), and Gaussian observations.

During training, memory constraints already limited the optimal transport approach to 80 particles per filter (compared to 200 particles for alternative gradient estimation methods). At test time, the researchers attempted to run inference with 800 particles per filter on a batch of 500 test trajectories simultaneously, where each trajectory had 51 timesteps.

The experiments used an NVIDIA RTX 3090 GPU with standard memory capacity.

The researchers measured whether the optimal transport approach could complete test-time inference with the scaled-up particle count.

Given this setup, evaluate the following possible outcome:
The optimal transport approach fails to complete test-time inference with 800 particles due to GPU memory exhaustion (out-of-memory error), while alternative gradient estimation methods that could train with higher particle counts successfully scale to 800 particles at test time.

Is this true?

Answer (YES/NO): YES